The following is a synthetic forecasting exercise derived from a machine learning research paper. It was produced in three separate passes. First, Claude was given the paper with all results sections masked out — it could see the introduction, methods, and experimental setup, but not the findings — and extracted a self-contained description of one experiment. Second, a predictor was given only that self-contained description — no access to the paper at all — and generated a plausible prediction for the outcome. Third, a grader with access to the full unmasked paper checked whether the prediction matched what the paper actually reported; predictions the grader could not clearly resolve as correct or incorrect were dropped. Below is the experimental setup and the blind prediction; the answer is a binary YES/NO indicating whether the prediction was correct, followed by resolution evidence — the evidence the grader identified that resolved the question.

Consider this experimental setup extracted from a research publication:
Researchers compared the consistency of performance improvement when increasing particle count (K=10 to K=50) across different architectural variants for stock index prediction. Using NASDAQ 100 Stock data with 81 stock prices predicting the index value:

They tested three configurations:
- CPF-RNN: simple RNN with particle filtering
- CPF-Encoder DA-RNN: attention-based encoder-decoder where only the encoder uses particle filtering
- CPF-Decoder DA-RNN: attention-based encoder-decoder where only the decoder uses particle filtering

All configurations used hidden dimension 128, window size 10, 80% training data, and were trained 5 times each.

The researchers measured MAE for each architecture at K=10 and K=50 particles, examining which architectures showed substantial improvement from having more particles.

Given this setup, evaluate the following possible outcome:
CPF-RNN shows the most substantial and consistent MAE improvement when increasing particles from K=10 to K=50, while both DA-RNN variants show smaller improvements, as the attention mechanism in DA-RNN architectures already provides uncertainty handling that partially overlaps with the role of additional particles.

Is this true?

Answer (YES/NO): NO